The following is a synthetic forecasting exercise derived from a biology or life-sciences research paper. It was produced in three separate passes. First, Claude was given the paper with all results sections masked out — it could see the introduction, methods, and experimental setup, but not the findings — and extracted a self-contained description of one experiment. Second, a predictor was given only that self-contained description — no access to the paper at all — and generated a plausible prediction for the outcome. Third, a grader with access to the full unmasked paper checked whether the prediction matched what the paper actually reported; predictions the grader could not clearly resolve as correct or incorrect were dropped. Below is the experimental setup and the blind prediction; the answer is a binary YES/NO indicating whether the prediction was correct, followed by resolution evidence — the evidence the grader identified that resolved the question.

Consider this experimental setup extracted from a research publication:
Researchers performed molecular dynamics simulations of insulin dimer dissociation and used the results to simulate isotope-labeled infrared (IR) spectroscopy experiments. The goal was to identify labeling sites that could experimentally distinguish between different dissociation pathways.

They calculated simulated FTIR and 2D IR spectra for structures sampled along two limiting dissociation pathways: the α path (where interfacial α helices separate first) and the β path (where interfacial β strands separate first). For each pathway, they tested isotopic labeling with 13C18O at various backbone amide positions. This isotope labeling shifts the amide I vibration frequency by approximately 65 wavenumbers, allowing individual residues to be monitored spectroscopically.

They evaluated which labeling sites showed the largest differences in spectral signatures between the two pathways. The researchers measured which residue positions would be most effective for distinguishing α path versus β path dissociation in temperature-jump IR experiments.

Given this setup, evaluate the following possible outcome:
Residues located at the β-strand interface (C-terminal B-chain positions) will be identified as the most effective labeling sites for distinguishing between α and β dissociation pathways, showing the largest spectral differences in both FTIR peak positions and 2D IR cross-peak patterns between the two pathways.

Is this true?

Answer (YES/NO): NO